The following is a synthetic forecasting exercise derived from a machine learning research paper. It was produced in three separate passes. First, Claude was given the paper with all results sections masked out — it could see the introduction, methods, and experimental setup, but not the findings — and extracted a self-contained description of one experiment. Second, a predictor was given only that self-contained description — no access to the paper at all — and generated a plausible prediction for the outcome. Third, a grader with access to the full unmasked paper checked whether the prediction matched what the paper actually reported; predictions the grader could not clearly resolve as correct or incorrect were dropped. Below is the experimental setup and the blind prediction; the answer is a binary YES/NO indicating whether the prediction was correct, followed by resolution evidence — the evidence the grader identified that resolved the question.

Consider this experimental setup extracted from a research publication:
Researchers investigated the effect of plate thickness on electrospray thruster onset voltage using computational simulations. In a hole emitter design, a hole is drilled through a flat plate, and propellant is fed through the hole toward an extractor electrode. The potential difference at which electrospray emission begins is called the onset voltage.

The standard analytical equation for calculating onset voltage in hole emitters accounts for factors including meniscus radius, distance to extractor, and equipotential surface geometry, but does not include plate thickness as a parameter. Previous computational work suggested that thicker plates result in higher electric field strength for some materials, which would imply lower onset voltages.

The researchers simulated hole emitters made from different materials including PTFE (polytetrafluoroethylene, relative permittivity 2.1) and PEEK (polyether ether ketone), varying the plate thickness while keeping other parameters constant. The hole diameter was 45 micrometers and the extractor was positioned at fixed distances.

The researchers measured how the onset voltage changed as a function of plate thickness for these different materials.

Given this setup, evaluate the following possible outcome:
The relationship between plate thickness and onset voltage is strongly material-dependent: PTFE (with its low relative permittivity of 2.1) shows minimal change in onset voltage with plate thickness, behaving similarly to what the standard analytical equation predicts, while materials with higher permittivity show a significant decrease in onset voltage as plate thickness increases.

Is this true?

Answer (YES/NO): NO